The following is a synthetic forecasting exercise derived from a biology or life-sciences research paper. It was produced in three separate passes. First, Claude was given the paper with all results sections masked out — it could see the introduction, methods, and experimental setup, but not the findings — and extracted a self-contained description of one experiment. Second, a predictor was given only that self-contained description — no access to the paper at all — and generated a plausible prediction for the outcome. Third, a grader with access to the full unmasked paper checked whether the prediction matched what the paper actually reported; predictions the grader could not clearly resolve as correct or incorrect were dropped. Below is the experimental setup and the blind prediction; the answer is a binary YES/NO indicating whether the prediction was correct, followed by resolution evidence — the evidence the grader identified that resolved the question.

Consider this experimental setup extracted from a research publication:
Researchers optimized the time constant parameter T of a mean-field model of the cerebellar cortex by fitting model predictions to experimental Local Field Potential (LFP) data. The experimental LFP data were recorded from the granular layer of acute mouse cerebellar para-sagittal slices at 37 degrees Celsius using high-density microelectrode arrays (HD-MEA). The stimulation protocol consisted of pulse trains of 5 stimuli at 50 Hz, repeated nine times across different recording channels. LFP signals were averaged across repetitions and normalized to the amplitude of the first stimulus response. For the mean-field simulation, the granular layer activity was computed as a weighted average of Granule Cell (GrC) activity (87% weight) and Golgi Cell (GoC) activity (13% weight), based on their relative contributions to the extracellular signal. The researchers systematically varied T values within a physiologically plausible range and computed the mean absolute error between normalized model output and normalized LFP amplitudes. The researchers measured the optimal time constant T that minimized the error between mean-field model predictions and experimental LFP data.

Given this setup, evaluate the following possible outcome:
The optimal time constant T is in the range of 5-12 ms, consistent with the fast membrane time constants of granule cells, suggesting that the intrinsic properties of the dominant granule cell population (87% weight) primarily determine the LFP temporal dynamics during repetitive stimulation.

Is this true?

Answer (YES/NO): NO